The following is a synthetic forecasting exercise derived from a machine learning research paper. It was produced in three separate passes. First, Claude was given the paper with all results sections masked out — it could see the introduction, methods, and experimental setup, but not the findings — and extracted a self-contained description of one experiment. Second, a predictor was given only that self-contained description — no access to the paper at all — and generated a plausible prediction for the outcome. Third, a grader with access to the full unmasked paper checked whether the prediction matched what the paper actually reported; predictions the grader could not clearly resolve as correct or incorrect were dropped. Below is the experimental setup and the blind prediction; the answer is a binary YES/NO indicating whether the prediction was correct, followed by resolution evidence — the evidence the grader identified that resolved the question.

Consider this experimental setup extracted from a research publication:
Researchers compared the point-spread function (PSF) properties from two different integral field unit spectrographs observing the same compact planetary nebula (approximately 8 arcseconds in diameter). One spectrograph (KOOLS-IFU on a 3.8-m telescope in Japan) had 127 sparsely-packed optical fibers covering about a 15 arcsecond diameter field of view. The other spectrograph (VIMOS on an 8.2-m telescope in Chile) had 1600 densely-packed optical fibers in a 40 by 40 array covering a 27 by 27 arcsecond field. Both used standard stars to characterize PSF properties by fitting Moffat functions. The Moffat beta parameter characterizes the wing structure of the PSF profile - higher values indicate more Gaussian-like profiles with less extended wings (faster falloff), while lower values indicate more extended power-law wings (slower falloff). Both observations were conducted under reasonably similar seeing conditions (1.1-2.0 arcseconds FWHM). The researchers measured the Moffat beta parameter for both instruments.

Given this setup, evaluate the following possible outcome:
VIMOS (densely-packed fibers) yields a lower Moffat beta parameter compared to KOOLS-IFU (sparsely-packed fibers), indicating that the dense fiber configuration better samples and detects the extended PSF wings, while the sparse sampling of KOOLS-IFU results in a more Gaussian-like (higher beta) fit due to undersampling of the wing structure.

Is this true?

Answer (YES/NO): YES